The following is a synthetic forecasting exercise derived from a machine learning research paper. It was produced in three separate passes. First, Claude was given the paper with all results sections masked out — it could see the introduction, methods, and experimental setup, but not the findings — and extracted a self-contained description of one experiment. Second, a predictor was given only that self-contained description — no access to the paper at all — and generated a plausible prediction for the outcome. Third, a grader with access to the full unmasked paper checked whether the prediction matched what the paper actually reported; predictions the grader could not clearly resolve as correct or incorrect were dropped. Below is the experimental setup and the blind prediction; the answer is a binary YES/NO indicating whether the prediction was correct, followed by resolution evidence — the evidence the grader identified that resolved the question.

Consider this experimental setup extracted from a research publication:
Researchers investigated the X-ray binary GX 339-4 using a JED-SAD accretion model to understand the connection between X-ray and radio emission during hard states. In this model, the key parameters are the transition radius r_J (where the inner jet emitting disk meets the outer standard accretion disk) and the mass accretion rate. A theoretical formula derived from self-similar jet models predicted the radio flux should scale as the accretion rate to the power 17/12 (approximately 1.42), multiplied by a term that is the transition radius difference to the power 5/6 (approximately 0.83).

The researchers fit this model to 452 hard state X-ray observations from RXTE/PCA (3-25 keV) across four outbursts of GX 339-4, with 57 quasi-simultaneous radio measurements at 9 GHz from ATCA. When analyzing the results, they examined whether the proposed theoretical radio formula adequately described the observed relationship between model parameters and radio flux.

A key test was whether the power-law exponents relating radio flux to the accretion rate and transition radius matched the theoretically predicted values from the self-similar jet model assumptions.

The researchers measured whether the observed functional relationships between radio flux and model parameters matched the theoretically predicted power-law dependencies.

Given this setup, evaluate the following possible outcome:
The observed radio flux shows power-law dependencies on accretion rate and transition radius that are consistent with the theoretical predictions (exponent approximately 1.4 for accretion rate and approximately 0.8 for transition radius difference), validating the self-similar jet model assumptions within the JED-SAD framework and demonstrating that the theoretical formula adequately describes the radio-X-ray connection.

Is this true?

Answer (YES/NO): NO